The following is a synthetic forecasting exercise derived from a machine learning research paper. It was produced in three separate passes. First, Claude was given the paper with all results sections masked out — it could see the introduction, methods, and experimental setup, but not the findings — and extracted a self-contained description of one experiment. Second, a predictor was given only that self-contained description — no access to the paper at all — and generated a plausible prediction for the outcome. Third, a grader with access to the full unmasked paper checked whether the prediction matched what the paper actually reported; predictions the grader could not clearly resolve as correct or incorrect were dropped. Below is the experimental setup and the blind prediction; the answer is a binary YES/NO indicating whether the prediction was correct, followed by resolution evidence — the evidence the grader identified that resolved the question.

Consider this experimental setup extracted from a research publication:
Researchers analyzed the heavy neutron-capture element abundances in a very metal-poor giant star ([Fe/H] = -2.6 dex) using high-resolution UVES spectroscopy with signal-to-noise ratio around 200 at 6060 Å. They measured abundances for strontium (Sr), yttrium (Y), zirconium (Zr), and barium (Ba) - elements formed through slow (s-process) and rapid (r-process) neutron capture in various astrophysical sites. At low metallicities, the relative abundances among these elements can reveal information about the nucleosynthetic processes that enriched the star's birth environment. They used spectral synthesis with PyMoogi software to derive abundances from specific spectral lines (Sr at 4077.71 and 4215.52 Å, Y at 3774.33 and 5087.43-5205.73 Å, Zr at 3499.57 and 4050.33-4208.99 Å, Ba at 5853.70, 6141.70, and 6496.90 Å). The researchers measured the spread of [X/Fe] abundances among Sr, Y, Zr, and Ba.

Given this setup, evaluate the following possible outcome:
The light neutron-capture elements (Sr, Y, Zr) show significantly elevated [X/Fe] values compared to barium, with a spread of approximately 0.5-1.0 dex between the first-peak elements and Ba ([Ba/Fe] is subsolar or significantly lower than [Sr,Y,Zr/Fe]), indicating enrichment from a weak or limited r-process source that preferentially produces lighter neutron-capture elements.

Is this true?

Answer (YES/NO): NO